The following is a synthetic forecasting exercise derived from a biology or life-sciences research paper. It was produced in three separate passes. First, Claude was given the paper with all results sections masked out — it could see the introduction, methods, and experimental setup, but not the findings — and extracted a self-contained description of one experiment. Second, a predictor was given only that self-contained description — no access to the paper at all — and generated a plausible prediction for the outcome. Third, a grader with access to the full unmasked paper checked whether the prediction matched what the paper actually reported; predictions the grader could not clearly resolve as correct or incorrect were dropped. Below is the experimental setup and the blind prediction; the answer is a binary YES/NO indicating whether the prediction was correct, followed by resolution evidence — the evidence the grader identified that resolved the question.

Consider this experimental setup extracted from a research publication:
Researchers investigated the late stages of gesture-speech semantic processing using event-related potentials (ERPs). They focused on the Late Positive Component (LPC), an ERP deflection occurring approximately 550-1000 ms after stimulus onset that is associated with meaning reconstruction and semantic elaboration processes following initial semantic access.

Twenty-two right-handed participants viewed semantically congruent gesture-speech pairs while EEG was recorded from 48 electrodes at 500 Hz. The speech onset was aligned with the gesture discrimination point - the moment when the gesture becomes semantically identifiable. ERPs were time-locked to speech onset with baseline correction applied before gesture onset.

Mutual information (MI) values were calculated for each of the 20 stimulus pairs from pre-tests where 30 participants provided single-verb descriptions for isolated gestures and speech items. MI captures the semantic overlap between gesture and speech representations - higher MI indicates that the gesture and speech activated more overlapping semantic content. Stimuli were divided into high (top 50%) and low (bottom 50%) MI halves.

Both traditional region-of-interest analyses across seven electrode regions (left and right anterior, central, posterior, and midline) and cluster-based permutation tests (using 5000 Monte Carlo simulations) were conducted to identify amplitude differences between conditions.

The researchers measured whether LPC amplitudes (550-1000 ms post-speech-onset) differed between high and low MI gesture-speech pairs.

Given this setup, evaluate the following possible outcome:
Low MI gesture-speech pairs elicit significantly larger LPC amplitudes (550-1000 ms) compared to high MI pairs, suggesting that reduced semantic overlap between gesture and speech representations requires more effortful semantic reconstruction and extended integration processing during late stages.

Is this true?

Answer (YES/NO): NO